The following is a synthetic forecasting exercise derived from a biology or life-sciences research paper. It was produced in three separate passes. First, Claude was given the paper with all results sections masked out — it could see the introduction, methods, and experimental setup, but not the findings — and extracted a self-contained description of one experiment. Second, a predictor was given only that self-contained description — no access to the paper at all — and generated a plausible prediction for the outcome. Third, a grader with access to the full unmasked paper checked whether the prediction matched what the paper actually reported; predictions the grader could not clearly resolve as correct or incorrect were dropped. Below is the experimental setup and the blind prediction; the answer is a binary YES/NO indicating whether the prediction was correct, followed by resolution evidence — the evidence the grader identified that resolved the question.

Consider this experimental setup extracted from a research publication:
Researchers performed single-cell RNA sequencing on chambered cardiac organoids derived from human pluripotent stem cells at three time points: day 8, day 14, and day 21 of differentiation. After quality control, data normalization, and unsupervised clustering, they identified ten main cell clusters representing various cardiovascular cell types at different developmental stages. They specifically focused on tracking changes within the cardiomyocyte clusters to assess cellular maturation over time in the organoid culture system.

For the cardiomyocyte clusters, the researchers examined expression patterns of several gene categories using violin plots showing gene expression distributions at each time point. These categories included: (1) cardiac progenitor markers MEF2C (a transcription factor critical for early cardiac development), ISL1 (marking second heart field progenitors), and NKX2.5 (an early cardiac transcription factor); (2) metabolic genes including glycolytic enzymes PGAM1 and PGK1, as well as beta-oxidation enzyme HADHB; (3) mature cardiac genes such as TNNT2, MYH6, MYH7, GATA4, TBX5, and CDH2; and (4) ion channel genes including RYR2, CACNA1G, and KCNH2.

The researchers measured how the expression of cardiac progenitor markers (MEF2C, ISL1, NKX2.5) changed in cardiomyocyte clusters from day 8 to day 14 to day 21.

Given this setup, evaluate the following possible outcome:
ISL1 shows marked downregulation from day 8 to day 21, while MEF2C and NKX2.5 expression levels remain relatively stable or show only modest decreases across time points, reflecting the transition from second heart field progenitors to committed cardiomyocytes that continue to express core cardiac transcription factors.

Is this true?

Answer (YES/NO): NO